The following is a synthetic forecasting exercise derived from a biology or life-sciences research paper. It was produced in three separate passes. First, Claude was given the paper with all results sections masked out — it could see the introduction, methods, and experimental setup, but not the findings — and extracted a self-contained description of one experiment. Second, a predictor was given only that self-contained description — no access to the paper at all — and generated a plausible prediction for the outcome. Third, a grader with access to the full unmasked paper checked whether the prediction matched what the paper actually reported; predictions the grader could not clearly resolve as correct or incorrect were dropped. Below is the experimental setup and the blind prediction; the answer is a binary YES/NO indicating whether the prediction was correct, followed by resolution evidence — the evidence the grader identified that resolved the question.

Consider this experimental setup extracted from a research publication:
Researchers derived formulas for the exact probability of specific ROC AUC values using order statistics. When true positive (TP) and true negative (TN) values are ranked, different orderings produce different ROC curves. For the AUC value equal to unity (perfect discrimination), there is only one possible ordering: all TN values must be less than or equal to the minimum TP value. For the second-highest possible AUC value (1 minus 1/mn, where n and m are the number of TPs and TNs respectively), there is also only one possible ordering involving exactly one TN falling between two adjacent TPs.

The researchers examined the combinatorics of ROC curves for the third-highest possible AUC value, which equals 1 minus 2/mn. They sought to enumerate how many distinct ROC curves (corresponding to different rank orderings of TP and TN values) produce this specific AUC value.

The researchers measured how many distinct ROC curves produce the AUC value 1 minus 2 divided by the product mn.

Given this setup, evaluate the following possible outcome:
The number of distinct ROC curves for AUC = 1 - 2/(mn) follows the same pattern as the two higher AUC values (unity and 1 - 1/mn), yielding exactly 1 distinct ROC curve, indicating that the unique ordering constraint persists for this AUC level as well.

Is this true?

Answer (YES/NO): NO